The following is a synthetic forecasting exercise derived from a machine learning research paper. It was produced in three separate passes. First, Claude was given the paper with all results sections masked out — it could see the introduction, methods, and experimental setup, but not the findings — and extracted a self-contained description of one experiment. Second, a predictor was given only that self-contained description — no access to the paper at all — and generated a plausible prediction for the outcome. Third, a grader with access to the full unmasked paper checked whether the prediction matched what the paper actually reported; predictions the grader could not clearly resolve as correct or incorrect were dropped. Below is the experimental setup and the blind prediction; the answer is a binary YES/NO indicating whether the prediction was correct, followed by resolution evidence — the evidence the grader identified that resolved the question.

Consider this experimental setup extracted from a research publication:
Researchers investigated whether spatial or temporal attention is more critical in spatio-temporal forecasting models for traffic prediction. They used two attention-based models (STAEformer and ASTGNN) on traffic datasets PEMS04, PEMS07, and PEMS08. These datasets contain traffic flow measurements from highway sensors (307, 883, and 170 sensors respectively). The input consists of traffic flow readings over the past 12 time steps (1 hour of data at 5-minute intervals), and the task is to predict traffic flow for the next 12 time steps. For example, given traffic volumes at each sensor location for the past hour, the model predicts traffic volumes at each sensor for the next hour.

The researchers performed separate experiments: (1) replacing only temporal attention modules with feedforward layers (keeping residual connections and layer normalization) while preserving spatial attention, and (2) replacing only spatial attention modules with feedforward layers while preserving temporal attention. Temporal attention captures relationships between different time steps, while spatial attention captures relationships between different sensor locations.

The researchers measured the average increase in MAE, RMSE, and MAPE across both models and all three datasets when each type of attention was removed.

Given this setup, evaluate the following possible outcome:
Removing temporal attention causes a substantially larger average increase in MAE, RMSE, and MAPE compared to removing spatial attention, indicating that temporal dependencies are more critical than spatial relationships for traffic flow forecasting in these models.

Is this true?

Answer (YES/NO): YES